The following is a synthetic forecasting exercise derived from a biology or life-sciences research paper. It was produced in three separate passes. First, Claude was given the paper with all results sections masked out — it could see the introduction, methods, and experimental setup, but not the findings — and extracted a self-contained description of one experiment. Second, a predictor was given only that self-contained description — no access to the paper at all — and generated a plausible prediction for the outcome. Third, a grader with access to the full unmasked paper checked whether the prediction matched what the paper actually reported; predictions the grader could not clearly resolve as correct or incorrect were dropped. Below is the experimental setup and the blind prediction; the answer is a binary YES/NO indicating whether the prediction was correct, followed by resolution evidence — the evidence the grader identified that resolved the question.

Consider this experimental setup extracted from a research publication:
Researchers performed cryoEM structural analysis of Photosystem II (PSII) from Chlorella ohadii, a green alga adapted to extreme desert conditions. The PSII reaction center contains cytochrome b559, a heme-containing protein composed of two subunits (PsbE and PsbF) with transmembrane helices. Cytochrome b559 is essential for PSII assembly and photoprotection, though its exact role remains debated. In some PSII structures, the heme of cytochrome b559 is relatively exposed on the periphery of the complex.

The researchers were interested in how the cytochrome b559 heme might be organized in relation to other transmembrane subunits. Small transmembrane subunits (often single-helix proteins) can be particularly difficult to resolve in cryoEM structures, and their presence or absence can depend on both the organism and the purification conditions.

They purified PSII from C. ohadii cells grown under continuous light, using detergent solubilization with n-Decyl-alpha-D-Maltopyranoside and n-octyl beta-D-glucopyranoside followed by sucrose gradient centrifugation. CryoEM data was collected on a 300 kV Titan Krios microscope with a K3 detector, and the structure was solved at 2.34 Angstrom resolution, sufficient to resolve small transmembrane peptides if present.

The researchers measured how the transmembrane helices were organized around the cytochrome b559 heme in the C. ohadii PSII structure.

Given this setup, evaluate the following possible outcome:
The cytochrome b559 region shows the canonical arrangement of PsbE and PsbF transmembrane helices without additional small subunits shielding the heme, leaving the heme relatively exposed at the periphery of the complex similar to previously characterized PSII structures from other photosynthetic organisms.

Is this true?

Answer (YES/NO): NO